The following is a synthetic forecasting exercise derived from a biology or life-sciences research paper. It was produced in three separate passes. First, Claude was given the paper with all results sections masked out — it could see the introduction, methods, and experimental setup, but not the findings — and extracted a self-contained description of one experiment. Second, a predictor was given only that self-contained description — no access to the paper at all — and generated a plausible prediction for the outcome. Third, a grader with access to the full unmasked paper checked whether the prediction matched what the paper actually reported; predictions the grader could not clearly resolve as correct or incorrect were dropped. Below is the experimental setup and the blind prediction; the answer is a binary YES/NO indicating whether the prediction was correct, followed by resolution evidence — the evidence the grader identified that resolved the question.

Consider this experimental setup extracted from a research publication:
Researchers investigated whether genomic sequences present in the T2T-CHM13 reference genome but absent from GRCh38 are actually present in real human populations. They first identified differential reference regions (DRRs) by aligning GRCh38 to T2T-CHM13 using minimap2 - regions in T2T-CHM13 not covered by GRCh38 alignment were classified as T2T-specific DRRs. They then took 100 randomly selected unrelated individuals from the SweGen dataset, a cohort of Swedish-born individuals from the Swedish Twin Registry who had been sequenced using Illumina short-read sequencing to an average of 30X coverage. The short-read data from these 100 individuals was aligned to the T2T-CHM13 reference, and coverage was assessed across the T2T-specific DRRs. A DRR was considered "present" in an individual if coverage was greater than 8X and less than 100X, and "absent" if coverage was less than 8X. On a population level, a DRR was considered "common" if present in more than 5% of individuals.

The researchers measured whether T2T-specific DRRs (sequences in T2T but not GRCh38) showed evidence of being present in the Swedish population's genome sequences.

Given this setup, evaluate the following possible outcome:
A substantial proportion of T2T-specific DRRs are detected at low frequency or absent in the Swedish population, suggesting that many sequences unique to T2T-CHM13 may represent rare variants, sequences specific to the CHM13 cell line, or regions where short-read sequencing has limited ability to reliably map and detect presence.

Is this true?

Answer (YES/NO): YES